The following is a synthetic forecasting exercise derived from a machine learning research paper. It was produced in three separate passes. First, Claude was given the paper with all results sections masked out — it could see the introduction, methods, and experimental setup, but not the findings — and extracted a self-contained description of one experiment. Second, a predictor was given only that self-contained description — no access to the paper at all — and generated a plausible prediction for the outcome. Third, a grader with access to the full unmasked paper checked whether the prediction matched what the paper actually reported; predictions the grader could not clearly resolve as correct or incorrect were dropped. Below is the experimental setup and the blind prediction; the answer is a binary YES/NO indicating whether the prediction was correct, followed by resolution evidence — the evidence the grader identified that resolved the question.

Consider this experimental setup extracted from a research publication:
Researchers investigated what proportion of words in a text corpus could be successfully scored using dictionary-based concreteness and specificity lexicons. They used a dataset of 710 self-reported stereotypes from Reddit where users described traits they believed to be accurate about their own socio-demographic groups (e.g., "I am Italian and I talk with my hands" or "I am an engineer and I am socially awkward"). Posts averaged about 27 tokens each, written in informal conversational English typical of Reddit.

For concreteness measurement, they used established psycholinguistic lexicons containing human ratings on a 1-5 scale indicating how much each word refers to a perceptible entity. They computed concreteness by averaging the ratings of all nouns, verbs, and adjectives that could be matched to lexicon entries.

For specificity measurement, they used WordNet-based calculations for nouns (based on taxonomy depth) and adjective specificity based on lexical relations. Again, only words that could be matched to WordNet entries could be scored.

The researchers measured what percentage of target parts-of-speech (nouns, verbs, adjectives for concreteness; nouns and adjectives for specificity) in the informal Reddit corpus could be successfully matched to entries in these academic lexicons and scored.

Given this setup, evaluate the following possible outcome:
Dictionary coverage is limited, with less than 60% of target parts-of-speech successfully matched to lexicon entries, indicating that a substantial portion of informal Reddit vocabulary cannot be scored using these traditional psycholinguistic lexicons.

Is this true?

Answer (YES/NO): NO